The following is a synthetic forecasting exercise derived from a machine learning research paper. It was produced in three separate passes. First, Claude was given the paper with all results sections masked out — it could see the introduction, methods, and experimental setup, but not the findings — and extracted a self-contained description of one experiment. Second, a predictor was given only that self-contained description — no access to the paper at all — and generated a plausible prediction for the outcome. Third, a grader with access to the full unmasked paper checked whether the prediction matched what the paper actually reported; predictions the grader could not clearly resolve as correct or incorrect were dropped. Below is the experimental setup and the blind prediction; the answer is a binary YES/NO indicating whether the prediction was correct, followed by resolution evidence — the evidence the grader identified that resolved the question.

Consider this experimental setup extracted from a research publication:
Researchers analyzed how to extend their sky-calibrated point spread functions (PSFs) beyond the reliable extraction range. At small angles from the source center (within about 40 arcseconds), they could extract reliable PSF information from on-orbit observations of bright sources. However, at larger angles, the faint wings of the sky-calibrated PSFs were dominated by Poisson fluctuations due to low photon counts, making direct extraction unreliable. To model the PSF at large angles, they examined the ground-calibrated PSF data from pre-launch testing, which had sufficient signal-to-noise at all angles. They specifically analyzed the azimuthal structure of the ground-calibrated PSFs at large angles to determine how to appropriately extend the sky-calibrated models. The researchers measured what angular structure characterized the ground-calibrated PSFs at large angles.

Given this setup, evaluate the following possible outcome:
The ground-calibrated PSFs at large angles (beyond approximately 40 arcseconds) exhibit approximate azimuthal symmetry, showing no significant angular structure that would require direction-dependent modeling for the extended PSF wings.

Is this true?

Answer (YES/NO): YES